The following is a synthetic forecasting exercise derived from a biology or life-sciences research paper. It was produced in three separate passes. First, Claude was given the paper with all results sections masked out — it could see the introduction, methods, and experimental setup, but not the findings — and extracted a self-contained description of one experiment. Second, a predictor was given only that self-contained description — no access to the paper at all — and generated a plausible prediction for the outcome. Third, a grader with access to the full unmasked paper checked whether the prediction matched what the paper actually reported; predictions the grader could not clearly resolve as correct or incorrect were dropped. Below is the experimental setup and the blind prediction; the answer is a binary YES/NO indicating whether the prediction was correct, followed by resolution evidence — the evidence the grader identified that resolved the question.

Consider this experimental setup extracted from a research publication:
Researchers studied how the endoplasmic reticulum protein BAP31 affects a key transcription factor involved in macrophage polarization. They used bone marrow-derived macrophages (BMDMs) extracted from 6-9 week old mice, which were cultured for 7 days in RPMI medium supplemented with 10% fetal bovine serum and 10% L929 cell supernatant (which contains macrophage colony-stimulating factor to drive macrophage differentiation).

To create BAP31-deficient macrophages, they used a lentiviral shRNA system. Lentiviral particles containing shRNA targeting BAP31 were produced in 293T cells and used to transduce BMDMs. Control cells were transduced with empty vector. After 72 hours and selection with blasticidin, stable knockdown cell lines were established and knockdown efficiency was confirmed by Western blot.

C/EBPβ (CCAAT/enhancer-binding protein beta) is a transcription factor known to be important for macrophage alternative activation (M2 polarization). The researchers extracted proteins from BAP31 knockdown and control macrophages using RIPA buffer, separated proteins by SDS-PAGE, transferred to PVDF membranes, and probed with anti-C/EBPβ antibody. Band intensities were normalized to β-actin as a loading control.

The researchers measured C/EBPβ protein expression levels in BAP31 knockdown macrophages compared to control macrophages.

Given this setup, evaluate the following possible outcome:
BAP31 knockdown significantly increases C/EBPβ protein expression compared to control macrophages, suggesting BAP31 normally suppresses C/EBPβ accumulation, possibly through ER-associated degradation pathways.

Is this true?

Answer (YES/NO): NO